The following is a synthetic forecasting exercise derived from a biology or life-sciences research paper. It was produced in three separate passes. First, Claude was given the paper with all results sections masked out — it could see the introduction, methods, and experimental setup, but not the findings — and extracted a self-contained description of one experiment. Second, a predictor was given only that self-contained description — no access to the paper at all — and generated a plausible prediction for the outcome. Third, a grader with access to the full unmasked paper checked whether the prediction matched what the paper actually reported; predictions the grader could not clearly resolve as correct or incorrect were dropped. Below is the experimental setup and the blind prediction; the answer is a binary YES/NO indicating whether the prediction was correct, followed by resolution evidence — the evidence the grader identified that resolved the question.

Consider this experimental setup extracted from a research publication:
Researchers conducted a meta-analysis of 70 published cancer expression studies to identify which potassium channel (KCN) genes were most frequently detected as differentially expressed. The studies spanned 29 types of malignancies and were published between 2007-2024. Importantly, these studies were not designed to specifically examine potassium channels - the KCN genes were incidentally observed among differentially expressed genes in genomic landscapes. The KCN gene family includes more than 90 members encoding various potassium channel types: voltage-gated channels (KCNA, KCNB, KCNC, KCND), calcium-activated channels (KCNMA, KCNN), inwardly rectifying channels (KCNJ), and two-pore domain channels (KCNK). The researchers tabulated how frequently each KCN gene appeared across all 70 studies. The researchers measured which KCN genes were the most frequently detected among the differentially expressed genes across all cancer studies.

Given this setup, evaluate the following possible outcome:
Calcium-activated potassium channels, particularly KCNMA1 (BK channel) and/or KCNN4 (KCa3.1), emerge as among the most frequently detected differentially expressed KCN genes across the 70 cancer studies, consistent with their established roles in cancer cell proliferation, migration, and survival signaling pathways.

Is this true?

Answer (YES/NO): YES